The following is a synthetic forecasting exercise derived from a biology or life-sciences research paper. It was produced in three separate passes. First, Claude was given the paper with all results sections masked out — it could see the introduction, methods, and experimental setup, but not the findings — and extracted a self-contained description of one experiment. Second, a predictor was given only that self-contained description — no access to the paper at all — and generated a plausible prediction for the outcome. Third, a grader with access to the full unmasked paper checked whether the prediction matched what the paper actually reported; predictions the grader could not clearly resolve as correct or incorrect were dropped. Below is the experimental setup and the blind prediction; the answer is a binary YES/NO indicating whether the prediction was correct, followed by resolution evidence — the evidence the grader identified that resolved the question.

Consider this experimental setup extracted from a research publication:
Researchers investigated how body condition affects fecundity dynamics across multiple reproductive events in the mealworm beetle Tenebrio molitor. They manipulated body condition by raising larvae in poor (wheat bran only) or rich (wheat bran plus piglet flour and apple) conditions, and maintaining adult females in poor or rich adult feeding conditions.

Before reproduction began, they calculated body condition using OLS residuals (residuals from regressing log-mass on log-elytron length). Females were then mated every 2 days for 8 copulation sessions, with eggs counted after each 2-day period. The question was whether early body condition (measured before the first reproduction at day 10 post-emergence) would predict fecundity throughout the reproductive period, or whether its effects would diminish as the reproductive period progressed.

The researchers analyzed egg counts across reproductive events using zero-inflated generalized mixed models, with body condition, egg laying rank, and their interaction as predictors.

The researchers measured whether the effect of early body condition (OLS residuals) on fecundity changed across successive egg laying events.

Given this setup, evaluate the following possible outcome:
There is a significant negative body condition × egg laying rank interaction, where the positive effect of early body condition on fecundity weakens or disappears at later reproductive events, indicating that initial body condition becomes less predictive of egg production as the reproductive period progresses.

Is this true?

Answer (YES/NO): NO